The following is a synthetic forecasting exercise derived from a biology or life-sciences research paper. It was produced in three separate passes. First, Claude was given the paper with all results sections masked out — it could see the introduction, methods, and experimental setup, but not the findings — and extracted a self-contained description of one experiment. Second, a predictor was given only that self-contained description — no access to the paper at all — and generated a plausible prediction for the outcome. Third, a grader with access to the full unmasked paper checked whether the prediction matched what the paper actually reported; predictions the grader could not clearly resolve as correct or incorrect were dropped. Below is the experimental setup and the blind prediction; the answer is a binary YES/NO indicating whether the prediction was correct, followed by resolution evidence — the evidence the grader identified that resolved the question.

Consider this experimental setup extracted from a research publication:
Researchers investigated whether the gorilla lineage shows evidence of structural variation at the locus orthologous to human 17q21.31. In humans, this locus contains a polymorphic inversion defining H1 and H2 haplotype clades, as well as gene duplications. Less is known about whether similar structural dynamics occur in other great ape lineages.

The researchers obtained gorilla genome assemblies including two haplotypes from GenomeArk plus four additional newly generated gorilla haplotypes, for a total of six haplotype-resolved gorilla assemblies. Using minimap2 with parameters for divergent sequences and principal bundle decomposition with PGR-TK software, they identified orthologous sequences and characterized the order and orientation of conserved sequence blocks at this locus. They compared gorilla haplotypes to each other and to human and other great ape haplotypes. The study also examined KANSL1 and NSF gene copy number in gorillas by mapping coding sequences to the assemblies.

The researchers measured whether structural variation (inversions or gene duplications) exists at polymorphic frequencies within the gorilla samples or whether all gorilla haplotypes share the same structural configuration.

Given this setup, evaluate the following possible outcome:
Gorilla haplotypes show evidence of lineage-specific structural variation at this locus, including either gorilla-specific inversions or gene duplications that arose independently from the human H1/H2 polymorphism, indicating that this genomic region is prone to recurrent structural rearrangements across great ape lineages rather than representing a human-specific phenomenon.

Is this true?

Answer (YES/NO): YES